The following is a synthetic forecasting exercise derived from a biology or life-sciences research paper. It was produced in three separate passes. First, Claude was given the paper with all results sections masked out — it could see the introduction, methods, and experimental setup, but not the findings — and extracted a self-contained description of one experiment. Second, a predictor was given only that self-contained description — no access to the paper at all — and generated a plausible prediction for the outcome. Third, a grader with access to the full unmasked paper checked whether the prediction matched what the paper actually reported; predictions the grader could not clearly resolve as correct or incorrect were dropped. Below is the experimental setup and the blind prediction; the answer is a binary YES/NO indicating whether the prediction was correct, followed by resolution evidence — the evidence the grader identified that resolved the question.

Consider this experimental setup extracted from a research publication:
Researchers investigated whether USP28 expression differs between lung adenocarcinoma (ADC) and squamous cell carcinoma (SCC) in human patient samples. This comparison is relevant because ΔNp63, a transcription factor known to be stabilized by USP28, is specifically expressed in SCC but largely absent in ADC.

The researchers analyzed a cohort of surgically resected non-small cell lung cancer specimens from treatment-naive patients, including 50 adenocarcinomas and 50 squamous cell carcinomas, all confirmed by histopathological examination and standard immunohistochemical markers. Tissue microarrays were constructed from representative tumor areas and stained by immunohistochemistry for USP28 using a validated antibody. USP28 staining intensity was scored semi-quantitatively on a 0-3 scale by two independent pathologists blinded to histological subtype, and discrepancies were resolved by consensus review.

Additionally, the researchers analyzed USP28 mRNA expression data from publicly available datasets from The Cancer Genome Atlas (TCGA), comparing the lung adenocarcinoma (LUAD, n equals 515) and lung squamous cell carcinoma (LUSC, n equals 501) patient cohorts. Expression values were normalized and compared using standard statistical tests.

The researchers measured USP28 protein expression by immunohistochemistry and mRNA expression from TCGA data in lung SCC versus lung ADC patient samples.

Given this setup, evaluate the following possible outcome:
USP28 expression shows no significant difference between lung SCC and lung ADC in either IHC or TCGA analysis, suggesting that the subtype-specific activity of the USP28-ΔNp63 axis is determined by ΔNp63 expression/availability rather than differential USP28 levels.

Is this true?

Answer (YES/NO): NO